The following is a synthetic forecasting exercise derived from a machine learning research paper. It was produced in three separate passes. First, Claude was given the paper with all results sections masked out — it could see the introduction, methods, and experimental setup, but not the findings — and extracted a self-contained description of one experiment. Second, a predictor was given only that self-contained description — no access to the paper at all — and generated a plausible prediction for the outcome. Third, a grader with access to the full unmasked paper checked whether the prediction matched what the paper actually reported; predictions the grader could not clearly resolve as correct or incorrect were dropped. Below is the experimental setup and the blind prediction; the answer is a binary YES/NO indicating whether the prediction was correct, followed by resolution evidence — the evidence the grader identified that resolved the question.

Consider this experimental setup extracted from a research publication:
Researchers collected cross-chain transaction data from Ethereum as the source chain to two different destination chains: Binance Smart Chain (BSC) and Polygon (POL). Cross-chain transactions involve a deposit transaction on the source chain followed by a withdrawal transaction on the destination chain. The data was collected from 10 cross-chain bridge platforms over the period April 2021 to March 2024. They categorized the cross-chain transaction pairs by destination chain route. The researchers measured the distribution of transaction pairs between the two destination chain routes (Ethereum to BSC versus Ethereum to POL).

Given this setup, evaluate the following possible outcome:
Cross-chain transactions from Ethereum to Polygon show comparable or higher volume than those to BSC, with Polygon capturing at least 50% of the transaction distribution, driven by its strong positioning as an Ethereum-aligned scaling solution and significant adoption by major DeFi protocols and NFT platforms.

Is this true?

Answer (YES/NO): NO